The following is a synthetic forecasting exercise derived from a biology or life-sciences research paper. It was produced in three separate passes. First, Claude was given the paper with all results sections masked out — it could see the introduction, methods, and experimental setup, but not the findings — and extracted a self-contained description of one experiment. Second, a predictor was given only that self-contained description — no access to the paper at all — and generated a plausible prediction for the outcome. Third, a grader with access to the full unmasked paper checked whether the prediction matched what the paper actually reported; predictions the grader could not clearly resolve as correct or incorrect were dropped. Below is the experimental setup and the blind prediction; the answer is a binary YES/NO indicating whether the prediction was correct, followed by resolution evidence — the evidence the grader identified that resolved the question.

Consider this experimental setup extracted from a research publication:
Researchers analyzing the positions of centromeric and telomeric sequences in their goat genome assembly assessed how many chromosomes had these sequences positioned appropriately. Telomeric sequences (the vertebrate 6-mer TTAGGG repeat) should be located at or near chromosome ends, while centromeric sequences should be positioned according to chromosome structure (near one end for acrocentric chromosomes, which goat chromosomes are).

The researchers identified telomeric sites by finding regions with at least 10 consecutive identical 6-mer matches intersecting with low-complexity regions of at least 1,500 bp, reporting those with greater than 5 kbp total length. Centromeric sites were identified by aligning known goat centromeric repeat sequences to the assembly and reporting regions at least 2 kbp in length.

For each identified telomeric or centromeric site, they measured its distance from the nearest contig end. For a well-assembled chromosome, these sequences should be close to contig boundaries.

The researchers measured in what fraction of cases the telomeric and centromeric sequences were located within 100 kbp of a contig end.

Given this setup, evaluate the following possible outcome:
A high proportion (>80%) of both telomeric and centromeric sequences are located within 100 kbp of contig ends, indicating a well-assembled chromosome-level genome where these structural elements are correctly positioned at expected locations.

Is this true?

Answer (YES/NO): YES